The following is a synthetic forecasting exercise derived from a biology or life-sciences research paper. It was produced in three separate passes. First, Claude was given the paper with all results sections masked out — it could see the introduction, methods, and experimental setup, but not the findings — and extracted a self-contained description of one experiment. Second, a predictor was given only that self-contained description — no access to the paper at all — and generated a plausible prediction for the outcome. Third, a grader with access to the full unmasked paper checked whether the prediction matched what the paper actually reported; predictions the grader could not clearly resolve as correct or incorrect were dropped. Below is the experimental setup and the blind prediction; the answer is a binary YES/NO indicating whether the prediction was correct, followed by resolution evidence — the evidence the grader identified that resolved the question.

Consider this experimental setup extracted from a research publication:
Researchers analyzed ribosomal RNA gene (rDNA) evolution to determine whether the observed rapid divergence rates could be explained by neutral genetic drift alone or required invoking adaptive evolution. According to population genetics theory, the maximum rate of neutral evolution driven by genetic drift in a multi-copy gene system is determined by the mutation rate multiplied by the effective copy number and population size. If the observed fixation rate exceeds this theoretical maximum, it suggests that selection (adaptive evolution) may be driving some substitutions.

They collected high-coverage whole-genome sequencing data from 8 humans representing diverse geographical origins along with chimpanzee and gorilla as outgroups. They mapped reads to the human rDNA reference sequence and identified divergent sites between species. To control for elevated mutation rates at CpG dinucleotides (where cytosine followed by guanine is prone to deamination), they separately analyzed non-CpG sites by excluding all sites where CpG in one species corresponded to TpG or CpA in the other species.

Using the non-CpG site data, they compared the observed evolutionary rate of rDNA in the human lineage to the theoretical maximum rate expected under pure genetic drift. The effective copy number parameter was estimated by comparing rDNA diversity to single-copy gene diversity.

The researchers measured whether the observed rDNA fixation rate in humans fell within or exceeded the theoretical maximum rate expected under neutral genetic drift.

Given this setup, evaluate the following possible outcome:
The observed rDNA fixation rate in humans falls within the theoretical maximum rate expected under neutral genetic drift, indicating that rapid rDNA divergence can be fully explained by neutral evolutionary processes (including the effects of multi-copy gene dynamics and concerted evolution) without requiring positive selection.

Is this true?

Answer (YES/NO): NO